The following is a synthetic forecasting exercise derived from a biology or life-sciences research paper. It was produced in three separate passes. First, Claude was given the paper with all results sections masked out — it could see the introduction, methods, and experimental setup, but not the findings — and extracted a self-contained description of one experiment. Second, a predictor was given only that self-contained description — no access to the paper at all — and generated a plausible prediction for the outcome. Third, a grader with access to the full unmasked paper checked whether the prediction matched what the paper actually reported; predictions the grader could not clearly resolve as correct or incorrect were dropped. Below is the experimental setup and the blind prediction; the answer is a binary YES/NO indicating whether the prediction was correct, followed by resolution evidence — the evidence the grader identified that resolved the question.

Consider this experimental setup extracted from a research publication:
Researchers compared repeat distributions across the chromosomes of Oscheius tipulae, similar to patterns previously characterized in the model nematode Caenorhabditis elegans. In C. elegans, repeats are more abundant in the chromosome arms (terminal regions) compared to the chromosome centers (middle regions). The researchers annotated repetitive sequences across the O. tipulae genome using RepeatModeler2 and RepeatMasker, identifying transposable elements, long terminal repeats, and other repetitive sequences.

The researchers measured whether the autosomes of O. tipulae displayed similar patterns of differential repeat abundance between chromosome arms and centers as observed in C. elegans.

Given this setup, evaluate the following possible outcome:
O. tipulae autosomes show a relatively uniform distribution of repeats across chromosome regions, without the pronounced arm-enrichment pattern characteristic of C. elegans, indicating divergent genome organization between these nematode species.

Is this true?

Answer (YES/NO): NO